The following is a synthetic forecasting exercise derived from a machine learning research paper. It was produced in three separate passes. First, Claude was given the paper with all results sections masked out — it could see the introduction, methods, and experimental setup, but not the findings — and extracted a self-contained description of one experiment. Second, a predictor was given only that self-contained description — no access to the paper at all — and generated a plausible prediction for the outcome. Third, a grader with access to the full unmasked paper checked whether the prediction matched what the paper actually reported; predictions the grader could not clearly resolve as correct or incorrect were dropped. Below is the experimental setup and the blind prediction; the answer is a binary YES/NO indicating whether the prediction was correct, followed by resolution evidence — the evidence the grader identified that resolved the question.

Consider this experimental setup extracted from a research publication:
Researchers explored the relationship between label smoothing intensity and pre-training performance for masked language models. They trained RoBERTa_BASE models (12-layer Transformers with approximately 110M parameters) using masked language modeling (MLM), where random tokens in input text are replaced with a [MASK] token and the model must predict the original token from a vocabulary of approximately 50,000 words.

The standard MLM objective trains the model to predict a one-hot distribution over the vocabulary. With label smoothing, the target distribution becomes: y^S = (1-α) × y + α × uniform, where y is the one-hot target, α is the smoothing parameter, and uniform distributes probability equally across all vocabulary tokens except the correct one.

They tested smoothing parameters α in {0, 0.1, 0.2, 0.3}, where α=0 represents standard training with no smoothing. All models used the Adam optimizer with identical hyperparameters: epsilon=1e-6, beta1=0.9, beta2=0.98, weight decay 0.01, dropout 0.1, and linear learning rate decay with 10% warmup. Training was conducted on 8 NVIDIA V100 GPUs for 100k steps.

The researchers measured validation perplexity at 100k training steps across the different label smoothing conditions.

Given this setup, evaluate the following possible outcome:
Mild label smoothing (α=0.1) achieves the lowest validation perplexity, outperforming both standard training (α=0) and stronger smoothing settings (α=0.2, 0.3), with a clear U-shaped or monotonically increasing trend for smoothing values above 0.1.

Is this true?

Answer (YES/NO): NO